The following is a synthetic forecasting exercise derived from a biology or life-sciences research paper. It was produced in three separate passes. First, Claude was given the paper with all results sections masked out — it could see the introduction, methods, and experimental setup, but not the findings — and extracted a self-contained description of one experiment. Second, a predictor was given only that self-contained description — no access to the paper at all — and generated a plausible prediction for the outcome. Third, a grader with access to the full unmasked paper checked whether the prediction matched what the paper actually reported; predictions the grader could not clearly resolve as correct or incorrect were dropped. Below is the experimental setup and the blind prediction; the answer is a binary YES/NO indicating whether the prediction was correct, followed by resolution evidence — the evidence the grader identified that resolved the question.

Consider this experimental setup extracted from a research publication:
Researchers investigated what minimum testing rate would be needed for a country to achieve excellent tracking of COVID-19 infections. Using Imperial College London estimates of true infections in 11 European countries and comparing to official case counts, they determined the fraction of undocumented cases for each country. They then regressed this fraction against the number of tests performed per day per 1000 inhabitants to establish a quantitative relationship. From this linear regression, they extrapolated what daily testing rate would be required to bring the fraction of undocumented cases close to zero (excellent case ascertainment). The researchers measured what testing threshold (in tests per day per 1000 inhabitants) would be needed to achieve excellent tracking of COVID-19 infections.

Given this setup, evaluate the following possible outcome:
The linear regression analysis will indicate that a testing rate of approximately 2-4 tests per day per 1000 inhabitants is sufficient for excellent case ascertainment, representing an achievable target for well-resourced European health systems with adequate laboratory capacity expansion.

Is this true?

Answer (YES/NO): YES